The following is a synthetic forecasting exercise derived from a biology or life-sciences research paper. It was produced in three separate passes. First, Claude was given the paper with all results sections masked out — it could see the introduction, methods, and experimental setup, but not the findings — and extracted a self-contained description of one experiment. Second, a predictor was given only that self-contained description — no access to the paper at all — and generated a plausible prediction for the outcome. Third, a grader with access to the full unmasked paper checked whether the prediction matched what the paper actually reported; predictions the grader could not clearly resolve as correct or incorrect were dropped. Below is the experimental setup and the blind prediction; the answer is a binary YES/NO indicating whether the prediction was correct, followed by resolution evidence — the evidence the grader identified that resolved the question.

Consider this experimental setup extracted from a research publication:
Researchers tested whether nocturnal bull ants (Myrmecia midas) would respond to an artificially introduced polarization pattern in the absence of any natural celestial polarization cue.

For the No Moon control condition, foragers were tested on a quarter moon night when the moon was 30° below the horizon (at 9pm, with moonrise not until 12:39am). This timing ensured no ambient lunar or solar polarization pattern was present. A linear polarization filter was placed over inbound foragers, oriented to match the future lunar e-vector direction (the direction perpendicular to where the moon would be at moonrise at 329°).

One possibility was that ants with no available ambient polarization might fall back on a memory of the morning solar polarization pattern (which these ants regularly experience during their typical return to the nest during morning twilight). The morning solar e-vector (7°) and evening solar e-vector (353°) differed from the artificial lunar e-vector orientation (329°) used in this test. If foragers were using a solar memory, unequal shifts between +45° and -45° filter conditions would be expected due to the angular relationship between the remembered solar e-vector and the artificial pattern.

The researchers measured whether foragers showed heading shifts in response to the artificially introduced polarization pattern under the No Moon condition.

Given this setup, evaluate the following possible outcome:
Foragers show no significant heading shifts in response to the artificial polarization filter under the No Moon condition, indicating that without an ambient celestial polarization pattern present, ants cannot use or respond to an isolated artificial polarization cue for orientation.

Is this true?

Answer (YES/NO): YES